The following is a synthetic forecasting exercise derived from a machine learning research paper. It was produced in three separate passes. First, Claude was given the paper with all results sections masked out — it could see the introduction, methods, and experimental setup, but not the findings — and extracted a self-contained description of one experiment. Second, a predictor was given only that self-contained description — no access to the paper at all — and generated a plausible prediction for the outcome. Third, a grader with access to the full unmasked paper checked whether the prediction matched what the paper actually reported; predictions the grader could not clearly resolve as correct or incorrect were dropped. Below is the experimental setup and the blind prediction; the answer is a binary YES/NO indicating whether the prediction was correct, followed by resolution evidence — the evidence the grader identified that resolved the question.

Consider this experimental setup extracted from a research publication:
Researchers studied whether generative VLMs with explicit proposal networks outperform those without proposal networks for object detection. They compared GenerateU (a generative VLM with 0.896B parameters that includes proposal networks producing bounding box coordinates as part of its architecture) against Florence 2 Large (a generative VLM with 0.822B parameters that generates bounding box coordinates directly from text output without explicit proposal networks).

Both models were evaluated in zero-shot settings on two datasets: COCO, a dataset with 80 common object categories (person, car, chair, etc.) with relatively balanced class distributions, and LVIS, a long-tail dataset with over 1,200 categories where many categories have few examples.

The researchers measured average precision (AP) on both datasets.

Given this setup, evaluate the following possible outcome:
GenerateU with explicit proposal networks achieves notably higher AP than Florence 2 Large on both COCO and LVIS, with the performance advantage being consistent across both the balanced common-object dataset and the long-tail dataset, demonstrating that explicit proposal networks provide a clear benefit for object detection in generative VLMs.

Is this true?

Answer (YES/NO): NO